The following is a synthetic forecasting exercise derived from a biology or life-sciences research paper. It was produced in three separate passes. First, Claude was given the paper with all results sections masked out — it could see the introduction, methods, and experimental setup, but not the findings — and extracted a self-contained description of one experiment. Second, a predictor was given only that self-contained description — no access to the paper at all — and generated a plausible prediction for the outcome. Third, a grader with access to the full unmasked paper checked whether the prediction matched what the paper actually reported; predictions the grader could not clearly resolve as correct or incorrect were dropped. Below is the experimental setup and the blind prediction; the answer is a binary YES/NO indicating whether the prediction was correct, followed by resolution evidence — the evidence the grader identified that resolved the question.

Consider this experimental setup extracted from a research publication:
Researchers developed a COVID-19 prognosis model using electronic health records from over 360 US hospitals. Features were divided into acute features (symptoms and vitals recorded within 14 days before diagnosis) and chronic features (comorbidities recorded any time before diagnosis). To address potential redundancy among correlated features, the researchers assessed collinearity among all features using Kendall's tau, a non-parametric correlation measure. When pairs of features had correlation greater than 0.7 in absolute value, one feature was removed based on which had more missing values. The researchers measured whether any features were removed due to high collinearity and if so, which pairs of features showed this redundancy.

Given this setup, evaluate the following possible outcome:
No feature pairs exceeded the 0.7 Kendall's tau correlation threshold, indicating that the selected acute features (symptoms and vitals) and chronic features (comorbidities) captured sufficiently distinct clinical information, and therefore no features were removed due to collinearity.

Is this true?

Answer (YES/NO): NO